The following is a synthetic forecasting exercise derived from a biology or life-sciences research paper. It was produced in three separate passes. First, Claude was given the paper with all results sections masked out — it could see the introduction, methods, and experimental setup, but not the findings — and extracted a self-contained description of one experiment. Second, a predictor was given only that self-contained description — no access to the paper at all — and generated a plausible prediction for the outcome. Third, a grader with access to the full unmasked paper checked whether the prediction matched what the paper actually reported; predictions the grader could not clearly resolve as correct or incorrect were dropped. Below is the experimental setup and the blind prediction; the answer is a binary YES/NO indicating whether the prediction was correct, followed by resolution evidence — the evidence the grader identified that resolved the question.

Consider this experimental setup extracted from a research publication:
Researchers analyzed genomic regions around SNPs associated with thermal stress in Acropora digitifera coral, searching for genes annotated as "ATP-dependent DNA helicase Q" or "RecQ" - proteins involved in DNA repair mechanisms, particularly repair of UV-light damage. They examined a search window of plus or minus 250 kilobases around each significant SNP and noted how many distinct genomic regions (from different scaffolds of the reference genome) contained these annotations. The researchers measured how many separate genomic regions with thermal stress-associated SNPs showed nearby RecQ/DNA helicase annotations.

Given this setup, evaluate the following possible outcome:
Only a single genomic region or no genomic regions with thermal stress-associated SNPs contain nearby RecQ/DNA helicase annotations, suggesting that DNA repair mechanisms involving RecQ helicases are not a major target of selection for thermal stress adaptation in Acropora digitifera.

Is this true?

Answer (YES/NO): NO